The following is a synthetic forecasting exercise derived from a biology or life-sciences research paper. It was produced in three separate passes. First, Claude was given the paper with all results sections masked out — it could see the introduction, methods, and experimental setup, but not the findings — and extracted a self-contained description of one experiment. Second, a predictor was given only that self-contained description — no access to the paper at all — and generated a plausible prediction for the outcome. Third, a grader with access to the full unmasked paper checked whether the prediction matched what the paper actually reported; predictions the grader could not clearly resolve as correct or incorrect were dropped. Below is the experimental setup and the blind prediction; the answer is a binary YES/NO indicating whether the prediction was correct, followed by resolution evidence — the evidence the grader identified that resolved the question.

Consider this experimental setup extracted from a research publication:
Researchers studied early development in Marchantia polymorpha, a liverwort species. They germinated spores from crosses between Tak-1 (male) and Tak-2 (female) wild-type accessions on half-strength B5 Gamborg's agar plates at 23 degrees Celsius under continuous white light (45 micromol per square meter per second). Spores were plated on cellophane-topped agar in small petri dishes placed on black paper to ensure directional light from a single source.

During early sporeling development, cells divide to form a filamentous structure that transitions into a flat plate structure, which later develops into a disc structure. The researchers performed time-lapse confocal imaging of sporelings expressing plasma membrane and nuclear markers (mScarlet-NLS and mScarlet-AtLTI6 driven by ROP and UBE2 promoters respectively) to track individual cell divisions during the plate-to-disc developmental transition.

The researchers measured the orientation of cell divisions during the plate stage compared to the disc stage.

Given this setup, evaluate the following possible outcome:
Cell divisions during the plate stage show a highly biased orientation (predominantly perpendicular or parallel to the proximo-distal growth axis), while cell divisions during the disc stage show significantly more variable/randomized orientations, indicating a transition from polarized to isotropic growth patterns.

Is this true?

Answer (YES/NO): NO